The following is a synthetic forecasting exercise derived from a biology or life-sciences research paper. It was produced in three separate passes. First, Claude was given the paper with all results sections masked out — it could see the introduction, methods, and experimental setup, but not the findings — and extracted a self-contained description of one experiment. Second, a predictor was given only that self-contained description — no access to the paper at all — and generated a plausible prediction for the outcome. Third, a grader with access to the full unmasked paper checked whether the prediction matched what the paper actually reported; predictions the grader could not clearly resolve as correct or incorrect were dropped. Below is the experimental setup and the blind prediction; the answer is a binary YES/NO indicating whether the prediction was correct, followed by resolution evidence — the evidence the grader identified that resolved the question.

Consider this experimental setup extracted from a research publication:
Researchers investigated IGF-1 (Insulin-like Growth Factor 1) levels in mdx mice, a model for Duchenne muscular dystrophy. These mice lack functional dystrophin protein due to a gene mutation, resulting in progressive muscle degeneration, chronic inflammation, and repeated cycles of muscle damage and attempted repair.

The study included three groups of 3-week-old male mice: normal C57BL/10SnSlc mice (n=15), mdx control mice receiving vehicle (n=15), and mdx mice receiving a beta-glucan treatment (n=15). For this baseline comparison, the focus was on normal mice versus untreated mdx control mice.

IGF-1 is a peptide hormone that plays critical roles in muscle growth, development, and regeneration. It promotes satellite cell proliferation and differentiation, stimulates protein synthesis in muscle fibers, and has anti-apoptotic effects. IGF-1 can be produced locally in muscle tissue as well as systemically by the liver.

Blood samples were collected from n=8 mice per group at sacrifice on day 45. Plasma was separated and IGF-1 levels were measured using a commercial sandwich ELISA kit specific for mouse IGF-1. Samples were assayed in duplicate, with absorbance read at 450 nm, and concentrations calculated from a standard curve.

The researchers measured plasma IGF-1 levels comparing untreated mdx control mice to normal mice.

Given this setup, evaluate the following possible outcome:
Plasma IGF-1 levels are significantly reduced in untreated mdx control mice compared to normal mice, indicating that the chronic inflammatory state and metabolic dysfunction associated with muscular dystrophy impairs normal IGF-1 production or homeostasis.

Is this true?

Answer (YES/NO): NO